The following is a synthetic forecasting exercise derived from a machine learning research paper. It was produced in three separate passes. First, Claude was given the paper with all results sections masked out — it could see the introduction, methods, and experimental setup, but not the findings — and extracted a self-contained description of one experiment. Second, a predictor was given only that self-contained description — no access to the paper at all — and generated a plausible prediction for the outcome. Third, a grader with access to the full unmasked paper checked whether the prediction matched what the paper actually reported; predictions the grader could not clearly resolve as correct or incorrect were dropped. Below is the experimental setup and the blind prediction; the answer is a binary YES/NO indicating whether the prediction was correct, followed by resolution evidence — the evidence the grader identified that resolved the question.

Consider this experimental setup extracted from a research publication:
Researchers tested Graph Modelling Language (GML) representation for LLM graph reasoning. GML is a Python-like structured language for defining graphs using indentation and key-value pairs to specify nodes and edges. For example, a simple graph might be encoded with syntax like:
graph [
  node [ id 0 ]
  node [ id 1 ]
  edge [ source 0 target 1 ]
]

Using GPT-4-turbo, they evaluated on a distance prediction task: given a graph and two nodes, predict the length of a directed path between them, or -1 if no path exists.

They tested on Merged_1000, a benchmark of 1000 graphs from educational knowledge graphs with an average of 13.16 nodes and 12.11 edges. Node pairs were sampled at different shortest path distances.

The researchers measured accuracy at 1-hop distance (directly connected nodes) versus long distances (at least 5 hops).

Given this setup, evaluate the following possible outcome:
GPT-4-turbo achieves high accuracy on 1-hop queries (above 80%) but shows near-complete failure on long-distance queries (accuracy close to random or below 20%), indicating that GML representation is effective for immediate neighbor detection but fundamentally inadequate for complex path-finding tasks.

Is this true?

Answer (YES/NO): NO